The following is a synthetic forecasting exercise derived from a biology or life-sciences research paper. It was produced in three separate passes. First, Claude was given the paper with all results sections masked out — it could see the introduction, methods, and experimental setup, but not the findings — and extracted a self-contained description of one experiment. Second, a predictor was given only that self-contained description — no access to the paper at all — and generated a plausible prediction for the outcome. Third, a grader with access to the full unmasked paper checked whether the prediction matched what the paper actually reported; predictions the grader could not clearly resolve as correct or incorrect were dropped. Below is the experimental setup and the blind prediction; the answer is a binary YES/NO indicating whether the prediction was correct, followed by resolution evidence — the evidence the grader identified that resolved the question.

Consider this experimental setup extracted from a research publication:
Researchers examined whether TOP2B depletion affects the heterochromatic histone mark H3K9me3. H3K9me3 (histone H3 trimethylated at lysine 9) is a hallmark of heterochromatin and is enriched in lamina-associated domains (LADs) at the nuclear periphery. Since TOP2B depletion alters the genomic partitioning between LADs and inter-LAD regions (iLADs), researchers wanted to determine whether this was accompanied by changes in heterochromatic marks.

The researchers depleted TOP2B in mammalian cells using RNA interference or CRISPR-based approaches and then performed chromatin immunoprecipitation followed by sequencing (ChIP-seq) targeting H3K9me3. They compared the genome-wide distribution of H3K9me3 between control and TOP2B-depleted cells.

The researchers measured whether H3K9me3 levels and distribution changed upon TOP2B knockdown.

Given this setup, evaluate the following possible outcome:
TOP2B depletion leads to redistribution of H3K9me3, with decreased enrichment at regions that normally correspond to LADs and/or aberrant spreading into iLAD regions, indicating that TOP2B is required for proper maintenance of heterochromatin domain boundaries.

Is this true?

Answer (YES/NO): NO